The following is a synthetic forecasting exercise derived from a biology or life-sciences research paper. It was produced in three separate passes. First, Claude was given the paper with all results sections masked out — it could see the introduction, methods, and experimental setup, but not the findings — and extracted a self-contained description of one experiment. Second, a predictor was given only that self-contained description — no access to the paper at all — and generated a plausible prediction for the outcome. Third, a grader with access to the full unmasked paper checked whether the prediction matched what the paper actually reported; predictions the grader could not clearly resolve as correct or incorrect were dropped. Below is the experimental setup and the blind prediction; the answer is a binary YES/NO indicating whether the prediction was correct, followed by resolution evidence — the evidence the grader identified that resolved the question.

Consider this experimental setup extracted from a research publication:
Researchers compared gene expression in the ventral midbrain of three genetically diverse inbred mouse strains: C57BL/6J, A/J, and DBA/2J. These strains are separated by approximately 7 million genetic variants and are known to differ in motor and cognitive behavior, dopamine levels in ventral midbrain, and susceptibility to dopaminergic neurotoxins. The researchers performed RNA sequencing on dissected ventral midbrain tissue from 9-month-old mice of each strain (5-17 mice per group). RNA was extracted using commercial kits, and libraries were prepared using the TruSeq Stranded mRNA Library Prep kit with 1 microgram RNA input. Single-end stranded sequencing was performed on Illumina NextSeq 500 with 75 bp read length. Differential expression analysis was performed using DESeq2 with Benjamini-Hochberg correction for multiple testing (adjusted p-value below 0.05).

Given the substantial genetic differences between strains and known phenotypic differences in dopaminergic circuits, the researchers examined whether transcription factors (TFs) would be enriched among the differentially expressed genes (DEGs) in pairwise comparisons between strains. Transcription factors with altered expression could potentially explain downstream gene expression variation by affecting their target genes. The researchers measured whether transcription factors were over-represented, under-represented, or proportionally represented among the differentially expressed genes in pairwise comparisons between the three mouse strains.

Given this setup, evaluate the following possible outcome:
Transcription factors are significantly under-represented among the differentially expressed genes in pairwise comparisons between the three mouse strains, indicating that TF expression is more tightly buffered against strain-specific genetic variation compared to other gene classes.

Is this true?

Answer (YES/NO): YES